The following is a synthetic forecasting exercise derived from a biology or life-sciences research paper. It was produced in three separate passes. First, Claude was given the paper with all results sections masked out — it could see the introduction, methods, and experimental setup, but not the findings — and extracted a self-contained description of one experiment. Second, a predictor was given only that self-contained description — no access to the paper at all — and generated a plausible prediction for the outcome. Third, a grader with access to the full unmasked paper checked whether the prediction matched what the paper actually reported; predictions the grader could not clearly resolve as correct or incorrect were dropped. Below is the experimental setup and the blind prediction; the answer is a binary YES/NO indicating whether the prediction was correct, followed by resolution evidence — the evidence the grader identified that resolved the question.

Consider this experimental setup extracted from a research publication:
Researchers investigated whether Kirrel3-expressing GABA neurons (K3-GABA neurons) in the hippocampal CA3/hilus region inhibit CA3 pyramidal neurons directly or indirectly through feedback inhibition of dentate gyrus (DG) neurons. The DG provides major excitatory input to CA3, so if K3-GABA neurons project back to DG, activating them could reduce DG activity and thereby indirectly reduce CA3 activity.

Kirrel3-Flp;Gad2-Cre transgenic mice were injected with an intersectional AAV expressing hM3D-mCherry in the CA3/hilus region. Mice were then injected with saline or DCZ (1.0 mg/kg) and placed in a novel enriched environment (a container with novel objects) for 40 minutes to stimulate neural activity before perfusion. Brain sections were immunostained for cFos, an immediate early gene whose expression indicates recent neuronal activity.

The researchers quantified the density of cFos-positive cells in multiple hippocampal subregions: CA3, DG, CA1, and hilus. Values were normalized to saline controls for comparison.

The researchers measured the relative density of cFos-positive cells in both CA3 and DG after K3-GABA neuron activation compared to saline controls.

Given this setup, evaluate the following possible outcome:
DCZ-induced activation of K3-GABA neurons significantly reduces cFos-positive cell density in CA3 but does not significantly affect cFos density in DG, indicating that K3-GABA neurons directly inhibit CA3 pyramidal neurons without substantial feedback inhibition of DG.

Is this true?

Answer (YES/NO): YES